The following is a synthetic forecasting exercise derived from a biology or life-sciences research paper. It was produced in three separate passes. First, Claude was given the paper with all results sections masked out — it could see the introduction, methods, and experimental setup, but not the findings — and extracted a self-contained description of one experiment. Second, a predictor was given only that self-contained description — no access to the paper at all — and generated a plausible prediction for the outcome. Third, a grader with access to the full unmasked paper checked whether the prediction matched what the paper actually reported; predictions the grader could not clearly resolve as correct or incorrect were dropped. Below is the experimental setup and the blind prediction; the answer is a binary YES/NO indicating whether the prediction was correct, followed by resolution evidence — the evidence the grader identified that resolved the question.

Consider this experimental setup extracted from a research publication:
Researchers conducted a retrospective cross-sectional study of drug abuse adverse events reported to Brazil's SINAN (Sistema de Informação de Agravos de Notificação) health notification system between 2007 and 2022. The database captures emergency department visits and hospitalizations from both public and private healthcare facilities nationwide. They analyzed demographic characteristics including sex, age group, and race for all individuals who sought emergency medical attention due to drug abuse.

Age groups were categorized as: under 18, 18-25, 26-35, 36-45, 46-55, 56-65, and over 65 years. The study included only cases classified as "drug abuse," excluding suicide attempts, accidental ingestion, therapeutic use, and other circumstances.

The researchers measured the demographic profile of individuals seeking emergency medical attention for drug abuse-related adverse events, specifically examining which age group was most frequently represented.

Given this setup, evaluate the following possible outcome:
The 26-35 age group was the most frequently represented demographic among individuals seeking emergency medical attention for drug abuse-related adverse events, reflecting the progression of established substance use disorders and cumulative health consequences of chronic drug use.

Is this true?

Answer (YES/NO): YES